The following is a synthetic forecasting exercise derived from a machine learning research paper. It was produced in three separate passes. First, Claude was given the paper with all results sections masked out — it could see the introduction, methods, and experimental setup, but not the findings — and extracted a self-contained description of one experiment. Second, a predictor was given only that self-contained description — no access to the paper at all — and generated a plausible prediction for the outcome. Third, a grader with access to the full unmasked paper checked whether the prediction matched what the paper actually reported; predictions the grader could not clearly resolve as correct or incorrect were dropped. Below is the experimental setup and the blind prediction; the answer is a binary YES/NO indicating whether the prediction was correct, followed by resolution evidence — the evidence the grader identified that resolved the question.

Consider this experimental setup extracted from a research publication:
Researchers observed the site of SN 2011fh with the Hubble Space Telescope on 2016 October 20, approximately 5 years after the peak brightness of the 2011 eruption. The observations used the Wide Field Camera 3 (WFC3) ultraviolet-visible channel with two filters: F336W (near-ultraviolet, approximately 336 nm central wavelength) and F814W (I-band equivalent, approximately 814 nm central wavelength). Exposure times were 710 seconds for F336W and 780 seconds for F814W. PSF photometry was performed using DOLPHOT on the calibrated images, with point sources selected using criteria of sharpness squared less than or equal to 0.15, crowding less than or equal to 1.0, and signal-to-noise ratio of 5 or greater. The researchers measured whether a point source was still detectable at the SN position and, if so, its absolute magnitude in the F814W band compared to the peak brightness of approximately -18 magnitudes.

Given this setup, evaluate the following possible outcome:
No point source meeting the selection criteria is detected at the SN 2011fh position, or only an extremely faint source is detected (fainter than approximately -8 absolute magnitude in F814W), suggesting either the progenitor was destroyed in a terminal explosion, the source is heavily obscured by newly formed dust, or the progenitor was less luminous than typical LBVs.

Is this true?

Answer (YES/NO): NO